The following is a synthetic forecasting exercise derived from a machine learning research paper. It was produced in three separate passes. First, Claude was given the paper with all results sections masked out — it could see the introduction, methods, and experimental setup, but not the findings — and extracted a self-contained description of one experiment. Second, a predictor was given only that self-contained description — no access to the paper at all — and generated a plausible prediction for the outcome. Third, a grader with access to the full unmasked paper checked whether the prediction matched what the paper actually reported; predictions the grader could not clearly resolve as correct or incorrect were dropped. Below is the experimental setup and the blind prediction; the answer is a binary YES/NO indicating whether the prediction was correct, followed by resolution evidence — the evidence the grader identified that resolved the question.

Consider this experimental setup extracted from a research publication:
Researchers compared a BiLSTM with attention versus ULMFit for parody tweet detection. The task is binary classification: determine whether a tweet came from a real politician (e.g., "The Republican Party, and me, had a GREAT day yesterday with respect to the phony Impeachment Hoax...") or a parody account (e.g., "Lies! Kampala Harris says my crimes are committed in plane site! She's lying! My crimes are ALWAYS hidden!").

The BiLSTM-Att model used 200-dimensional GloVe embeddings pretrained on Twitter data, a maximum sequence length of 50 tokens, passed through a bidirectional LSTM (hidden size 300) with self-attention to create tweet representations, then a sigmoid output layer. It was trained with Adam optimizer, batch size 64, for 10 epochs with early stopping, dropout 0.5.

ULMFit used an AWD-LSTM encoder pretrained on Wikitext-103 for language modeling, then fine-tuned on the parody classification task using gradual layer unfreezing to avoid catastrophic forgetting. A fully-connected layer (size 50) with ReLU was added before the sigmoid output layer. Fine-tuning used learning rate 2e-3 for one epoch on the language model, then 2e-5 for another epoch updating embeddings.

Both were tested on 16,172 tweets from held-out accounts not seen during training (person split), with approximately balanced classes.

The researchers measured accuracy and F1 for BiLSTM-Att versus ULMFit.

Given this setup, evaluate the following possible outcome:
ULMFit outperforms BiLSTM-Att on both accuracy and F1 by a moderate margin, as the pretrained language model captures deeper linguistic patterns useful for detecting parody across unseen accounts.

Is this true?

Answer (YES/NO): NO